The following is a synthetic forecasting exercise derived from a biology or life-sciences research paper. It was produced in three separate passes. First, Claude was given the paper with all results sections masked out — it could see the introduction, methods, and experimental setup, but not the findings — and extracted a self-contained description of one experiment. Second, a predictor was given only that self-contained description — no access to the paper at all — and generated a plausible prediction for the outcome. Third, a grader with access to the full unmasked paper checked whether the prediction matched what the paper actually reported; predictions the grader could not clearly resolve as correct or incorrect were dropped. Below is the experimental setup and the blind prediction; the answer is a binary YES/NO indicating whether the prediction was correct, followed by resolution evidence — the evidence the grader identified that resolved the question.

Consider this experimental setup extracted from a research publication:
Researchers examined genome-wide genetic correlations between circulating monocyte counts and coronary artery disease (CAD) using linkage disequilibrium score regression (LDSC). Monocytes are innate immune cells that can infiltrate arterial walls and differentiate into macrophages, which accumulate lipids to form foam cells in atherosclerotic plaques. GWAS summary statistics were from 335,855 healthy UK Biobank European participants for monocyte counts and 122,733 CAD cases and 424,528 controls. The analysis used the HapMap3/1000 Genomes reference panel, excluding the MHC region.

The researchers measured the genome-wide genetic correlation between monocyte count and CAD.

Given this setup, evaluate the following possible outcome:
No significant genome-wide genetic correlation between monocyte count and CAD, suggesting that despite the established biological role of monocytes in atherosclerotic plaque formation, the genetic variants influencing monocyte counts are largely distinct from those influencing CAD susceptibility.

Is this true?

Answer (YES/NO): NO